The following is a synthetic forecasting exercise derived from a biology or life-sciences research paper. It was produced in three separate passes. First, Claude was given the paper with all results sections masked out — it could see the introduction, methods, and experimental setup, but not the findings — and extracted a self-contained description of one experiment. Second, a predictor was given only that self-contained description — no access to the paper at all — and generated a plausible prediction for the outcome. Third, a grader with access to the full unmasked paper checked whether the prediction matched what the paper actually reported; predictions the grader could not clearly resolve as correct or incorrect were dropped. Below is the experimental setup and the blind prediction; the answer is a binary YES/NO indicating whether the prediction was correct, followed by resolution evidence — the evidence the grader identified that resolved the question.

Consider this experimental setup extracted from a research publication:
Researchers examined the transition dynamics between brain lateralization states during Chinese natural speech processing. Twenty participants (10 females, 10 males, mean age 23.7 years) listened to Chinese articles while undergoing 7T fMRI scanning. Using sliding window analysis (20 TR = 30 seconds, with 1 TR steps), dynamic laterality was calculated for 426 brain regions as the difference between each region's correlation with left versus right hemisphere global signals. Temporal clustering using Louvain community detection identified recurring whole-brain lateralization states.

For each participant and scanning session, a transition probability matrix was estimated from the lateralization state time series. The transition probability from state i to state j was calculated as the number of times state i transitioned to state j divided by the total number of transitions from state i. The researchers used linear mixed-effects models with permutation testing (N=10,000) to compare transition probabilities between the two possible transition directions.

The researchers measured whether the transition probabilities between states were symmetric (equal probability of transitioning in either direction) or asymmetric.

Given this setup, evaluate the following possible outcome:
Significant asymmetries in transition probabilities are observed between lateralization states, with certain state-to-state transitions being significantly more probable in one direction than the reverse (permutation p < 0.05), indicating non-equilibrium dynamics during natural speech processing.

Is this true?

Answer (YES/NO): YES